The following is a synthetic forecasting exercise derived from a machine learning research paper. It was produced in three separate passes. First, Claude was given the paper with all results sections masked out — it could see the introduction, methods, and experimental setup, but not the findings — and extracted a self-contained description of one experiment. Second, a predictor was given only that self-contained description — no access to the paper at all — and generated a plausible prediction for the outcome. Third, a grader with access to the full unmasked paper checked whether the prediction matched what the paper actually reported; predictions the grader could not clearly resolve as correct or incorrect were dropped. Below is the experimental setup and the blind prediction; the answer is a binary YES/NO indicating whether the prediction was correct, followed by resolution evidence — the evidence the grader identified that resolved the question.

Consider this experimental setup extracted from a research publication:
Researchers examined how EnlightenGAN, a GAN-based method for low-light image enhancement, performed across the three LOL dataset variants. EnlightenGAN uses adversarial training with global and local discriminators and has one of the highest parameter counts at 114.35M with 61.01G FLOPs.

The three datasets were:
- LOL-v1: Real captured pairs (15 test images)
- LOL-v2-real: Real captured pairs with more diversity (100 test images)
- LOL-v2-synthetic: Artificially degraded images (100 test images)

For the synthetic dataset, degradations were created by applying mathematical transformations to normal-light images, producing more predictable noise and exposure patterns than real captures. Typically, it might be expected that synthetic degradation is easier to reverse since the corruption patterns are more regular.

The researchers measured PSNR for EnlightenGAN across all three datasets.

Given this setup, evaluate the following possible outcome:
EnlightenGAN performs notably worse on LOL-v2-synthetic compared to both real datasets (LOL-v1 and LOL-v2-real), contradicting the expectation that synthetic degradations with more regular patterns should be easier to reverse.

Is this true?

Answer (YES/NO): YES